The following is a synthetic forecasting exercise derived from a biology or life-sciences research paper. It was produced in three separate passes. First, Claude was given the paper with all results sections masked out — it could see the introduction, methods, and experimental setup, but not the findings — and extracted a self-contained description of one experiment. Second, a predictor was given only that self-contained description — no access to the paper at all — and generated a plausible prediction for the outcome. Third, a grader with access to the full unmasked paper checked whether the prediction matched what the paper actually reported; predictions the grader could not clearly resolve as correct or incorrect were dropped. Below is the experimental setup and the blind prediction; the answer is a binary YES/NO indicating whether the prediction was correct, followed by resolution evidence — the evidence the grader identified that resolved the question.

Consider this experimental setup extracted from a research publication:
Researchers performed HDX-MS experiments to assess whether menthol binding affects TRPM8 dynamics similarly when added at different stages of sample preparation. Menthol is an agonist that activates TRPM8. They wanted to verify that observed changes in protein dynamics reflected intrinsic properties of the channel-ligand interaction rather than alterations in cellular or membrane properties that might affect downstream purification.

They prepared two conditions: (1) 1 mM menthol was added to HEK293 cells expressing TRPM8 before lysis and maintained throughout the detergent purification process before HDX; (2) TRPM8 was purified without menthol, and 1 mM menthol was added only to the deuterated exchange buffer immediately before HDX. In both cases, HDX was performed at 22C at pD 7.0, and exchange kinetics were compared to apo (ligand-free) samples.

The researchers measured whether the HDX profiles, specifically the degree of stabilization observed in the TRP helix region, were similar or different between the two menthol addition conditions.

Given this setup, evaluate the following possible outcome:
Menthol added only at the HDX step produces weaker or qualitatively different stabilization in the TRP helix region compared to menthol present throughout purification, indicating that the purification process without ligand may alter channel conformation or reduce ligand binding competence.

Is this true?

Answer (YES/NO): NO